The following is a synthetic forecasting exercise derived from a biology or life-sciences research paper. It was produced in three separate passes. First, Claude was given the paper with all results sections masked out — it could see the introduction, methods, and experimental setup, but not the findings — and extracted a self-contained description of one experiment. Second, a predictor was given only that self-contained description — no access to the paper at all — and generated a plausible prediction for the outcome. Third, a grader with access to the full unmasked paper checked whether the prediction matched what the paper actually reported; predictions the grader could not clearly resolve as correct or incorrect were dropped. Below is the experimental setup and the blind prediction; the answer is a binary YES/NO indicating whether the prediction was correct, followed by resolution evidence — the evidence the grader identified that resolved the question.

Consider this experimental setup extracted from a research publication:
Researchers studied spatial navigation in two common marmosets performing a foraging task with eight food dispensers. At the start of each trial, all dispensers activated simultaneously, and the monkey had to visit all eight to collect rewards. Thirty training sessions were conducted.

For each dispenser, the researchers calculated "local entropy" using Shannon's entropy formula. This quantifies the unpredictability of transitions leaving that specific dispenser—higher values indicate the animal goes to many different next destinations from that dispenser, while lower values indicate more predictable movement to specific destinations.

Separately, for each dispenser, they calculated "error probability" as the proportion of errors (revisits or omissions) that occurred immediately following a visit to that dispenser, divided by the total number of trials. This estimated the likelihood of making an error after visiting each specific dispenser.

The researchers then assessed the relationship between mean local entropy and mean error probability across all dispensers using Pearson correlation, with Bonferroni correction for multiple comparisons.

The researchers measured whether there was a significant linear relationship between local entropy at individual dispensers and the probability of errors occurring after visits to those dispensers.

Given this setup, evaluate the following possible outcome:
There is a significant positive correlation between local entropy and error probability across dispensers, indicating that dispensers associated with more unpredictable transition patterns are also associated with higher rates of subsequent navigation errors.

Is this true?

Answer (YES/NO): YES